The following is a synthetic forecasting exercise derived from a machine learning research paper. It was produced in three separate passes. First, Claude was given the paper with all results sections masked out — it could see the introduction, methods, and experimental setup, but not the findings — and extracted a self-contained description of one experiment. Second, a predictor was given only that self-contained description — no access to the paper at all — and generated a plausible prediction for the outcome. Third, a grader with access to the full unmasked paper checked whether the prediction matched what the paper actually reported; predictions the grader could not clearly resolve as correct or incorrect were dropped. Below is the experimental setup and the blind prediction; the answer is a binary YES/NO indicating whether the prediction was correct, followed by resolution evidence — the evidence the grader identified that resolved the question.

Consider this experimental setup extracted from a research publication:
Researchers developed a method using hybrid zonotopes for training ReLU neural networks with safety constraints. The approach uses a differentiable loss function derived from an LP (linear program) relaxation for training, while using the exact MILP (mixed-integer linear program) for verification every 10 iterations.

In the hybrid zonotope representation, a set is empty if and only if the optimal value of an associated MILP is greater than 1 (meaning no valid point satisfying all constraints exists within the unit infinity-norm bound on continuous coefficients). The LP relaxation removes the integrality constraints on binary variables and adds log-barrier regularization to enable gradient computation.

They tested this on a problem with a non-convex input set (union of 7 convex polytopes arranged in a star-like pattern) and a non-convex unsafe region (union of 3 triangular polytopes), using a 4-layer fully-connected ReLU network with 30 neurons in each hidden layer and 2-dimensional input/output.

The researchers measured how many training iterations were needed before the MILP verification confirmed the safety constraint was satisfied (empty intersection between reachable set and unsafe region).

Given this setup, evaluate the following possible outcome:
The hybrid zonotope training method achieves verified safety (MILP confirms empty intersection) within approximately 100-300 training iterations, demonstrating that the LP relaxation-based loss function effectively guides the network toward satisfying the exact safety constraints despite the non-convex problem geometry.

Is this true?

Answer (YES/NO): NO